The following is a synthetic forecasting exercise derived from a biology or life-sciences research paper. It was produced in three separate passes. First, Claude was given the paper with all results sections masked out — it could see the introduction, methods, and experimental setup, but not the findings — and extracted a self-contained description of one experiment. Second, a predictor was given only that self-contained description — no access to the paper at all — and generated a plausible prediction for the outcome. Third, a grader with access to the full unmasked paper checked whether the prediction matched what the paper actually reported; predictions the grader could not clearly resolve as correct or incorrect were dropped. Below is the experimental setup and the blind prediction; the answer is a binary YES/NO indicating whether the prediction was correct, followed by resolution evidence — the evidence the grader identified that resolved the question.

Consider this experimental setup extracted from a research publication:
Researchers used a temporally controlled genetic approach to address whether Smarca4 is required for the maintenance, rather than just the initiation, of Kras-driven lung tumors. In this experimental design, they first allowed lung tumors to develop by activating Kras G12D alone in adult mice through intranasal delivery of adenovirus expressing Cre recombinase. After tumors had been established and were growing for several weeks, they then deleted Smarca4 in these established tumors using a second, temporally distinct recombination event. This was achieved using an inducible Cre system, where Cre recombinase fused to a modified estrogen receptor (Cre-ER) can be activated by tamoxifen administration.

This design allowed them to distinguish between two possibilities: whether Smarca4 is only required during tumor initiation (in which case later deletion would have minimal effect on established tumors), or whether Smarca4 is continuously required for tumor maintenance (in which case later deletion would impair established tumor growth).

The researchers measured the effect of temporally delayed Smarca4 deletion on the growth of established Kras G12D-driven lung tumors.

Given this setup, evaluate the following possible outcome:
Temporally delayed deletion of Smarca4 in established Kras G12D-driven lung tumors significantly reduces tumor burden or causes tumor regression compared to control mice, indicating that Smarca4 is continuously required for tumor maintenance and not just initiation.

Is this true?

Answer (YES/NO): NO